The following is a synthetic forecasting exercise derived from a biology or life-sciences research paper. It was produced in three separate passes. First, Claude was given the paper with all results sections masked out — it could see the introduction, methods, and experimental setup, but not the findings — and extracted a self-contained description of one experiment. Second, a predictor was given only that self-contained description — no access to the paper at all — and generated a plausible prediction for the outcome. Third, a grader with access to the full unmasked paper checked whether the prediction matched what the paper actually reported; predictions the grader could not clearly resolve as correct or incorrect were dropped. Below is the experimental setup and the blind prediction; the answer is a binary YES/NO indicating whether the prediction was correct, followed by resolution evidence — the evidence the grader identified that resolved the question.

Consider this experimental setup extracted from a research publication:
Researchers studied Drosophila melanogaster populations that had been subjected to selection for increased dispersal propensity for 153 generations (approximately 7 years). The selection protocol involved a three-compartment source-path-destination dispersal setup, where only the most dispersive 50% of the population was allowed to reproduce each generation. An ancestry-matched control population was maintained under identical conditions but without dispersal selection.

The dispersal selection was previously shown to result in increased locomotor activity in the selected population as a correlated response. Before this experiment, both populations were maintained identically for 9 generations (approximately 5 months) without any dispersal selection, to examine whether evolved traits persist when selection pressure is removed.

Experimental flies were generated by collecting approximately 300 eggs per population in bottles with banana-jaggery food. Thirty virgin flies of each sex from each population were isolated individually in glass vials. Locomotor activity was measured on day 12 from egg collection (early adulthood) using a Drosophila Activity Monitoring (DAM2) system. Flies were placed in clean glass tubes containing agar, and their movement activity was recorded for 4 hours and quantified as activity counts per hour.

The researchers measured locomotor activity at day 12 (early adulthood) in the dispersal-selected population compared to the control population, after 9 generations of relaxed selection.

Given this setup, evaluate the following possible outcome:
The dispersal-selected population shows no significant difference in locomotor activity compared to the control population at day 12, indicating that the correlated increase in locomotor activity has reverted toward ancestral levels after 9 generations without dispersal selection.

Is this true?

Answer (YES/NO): NO